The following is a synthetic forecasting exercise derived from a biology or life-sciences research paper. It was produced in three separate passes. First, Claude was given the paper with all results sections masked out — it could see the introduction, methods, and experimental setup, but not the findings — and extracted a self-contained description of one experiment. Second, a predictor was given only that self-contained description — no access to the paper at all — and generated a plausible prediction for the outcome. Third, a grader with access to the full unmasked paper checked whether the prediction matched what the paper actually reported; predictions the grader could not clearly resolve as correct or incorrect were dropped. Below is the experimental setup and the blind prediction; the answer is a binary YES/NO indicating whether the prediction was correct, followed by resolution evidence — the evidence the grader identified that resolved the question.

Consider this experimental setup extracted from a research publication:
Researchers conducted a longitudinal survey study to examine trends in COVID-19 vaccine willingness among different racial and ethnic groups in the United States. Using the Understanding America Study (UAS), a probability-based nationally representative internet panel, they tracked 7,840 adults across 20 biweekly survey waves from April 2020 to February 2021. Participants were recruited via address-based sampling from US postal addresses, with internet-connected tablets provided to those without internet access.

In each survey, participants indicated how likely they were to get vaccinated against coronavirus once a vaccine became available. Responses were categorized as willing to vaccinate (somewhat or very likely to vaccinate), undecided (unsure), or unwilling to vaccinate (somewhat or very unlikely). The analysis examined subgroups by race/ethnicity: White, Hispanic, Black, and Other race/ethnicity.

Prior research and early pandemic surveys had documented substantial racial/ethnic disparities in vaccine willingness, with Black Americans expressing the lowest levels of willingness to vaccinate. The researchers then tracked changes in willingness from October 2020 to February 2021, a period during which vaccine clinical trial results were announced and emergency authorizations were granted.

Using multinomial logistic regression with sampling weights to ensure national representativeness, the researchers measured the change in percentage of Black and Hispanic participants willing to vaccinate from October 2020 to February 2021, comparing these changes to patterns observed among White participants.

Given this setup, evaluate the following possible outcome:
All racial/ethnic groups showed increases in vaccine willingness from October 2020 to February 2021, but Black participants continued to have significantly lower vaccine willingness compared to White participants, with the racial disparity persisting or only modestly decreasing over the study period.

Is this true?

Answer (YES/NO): NO